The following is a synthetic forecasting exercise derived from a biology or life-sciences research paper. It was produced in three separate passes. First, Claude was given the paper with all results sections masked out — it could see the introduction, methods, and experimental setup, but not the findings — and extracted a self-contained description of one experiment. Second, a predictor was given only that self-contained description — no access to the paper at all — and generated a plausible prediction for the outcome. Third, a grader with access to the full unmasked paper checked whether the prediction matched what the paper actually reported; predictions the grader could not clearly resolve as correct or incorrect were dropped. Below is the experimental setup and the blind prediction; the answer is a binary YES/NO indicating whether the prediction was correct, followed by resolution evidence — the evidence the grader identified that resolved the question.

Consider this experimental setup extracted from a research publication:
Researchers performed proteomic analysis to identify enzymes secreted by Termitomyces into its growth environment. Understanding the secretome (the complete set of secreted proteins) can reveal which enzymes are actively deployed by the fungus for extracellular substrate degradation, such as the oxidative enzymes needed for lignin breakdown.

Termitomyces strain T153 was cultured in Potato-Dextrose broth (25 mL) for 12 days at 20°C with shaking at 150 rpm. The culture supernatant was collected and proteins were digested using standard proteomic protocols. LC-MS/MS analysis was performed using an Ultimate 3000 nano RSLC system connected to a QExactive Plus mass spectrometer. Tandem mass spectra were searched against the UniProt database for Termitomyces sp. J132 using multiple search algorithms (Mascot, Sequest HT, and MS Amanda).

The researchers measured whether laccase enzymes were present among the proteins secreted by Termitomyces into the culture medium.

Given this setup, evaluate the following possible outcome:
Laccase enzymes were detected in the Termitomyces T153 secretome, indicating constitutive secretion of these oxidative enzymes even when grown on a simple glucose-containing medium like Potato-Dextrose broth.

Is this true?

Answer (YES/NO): YES